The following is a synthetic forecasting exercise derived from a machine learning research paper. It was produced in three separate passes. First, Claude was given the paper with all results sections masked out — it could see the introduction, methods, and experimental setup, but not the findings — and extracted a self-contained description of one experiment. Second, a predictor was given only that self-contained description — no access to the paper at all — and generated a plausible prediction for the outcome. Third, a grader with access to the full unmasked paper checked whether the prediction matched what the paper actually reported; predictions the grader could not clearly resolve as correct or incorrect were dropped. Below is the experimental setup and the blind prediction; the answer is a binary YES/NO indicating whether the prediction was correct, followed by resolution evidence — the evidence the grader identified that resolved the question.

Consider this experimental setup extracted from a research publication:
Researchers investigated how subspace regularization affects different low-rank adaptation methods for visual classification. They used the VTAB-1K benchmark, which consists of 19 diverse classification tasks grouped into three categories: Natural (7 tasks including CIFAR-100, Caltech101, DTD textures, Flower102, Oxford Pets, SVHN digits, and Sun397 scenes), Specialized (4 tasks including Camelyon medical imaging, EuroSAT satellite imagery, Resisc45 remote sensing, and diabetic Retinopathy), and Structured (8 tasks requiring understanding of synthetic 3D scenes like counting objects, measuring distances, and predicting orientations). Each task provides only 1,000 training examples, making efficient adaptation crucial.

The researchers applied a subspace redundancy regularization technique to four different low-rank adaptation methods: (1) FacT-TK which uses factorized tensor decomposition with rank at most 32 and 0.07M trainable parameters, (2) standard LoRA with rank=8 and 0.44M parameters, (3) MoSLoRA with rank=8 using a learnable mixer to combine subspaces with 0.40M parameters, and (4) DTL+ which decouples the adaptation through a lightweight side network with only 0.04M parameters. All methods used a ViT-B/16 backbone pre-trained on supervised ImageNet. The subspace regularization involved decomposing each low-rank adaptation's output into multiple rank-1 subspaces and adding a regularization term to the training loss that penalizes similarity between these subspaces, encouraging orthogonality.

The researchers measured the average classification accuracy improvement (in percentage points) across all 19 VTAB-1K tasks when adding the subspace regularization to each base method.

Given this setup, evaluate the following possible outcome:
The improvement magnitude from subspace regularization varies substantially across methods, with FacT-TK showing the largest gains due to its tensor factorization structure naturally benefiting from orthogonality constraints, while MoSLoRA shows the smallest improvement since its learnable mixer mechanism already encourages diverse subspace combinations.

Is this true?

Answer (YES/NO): NO